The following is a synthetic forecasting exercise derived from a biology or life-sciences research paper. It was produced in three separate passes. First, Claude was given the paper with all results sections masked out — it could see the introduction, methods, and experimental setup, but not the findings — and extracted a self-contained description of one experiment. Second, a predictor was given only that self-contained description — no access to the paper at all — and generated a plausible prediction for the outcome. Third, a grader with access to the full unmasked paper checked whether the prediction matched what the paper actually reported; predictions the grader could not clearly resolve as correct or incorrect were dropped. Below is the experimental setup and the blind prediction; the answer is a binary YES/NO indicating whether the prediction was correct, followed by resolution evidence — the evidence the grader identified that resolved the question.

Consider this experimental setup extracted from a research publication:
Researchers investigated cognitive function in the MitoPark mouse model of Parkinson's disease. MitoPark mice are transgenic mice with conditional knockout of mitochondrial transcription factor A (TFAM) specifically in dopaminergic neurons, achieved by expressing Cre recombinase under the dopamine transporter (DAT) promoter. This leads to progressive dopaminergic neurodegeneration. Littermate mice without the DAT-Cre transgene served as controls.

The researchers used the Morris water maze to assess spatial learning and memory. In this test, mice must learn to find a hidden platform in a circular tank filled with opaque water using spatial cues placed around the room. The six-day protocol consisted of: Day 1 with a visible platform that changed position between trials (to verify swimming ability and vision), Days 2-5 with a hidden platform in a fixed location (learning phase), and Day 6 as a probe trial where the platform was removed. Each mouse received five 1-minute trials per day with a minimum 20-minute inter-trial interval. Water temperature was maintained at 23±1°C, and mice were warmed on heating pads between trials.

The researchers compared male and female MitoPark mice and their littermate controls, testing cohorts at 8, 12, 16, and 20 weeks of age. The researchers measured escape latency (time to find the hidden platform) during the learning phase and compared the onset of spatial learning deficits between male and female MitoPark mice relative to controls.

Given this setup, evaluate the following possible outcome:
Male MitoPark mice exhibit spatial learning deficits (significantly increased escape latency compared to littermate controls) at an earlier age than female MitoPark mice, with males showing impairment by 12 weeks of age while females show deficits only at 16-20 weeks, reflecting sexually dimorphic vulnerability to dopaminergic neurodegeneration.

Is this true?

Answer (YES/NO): NO